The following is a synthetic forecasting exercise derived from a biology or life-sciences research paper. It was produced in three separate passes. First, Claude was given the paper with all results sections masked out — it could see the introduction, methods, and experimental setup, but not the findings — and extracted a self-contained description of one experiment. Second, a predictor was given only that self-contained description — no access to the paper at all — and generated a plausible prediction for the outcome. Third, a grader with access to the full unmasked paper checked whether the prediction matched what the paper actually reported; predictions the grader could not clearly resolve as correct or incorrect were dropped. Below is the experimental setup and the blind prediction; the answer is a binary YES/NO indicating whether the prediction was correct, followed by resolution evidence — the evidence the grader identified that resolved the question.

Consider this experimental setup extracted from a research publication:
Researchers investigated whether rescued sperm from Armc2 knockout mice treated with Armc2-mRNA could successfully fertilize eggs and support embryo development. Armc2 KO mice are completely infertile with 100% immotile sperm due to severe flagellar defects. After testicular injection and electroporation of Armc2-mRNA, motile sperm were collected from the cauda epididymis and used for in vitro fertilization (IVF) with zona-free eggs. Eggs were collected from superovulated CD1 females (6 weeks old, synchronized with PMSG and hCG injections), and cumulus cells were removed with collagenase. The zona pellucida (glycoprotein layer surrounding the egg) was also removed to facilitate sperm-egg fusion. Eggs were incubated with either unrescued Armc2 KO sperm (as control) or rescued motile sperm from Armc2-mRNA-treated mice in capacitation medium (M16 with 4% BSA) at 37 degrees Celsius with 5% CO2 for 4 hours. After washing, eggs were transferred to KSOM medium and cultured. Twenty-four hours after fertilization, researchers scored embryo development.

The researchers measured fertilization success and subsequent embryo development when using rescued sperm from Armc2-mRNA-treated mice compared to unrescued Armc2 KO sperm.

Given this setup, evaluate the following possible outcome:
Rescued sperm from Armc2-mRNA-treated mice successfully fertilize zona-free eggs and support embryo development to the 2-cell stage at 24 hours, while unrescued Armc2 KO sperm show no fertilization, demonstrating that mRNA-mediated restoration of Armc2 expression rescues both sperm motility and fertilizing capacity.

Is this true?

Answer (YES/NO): YES